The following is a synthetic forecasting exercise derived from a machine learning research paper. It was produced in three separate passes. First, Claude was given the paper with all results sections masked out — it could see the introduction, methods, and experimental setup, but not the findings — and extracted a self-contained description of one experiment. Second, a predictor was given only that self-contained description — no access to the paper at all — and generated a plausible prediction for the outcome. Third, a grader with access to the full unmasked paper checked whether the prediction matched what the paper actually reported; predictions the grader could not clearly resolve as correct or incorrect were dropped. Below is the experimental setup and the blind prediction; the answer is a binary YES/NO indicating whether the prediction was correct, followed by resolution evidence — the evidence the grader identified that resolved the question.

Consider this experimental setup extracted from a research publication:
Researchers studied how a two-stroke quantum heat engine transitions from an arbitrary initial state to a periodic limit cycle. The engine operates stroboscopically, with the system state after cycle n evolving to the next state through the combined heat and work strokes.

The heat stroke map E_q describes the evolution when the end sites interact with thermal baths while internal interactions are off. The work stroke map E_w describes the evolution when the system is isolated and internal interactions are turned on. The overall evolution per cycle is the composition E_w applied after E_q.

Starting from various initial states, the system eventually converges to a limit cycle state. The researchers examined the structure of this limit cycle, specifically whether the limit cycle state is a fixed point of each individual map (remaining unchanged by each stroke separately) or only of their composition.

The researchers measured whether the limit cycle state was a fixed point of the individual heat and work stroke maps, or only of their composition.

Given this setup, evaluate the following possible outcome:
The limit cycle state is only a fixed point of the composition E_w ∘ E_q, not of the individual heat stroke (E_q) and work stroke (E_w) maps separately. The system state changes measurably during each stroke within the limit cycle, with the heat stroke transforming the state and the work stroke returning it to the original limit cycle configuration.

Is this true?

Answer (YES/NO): YES